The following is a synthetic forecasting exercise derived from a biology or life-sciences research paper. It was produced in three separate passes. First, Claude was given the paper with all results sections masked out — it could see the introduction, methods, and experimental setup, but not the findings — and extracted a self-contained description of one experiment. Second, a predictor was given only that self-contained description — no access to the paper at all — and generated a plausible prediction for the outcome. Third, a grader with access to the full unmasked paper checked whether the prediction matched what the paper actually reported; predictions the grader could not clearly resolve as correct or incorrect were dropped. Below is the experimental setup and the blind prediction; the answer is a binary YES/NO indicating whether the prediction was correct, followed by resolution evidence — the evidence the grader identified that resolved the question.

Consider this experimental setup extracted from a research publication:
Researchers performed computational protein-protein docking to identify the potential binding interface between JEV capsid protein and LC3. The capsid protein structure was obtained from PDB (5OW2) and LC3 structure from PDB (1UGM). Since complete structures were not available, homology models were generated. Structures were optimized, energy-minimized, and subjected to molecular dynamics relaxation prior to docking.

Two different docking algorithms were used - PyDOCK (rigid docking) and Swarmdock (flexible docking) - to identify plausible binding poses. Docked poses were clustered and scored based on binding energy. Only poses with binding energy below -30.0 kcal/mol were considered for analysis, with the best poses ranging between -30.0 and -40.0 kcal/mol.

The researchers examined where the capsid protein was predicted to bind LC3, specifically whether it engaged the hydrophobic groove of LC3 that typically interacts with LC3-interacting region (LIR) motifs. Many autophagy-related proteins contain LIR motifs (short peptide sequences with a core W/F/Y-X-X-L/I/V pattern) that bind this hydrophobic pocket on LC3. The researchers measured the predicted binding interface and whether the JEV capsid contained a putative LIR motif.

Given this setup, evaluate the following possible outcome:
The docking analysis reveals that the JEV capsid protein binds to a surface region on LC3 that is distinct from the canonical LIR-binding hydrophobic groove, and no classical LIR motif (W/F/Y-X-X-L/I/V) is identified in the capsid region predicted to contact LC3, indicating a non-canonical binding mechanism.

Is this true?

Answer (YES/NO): NO